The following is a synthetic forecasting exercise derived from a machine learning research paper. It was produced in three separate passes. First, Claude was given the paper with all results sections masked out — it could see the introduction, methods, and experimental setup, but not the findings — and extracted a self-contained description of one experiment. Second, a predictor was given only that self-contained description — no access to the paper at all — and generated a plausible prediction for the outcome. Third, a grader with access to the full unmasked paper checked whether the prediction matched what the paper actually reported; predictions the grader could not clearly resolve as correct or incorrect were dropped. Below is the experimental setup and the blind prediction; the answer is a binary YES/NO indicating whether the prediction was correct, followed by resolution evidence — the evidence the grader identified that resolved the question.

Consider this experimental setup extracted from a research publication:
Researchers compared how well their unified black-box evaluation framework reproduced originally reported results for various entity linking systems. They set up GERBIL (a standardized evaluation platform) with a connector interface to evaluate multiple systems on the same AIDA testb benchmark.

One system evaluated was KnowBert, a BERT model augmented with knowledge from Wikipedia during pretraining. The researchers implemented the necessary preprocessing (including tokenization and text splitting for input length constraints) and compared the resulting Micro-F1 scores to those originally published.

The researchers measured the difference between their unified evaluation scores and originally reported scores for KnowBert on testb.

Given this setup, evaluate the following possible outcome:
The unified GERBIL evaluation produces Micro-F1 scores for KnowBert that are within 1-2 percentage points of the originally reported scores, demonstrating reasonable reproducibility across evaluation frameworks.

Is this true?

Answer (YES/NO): NO